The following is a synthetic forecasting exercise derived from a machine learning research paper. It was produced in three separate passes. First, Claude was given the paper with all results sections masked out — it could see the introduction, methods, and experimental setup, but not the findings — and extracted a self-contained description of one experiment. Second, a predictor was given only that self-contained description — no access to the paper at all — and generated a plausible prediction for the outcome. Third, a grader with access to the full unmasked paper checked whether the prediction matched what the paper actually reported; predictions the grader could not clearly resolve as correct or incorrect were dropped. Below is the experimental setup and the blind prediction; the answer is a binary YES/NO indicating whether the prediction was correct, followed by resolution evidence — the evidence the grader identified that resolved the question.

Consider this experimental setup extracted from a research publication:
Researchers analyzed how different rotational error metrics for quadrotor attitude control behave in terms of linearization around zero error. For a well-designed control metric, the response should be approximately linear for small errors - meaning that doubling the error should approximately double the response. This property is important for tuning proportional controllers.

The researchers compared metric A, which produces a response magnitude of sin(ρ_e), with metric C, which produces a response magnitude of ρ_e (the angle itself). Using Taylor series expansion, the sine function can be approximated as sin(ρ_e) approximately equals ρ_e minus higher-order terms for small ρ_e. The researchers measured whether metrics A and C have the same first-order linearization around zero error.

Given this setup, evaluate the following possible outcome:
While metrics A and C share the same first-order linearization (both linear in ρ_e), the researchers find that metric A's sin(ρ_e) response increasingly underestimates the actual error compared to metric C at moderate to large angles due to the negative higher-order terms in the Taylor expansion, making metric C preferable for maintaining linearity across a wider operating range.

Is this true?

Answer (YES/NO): NO